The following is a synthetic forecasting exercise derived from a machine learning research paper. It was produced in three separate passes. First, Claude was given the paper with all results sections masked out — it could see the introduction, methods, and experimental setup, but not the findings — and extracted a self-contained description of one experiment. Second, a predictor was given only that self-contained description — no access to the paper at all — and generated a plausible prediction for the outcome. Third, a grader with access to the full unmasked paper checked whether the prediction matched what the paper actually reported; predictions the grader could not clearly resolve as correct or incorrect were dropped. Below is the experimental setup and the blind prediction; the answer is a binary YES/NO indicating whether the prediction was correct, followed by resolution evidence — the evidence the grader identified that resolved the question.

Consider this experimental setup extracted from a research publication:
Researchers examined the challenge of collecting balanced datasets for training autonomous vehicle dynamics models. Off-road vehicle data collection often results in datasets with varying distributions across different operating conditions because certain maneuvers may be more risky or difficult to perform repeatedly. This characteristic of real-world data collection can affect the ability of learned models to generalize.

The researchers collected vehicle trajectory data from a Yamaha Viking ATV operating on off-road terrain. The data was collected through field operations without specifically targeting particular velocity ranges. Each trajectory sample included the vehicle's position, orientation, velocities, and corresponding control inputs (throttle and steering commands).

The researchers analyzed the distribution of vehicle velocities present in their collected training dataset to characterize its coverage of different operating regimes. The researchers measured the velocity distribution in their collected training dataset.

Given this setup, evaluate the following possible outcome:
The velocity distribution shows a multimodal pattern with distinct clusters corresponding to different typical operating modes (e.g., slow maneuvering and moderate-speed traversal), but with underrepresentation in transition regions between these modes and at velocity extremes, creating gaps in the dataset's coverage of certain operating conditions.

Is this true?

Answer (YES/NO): NO